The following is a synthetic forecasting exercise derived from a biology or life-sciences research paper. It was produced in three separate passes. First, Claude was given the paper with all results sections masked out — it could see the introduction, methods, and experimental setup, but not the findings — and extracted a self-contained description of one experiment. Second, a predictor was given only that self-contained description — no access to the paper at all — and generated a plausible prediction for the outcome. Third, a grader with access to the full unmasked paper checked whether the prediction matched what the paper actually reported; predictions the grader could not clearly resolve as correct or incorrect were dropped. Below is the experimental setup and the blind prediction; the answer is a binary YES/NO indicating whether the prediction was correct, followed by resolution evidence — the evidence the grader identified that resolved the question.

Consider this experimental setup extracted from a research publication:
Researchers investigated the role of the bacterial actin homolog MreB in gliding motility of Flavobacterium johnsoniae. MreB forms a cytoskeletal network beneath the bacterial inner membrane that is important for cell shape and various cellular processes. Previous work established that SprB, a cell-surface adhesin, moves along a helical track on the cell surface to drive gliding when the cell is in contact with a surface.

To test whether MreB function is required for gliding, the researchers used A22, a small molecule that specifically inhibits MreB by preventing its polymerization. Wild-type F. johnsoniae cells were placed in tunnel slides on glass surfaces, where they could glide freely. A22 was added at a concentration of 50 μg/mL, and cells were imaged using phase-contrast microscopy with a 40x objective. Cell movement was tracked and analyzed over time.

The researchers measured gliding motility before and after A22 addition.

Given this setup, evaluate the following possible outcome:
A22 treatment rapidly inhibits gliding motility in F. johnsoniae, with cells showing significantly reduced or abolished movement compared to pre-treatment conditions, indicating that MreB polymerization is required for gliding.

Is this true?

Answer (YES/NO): NO